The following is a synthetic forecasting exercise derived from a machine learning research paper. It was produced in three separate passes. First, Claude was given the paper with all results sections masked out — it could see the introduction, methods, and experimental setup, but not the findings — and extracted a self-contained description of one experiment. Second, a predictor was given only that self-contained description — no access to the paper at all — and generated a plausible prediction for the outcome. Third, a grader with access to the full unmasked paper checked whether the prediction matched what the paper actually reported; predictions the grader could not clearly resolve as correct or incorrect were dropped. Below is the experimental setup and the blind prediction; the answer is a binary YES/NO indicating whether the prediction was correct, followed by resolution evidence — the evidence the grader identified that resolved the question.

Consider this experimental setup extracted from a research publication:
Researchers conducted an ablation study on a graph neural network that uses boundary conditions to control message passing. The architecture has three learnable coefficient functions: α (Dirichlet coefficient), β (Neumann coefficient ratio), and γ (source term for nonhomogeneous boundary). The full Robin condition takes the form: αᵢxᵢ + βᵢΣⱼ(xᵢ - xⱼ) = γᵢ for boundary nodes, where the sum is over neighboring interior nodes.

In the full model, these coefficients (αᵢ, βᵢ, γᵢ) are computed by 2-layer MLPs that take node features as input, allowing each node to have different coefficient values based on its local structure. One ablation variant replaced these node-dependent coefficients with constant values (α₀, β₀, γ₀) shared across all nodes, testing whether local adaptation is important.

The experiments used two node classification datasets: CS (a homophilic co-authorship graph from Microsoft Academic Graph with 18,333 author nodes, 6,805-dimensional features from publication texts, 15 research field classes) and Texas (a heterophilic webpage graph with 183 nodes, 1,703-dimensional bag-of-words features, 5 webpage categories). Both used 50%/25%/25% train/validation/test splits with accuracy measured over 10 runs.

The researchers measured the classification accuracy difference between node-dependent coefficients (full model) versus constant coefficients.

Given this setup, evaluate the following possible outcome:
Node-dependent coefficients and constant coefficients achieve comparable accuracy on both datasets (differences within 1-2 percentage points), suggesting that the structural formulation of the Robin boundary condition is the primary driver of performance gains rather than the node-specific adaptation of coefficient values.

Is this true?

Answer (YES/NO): NO